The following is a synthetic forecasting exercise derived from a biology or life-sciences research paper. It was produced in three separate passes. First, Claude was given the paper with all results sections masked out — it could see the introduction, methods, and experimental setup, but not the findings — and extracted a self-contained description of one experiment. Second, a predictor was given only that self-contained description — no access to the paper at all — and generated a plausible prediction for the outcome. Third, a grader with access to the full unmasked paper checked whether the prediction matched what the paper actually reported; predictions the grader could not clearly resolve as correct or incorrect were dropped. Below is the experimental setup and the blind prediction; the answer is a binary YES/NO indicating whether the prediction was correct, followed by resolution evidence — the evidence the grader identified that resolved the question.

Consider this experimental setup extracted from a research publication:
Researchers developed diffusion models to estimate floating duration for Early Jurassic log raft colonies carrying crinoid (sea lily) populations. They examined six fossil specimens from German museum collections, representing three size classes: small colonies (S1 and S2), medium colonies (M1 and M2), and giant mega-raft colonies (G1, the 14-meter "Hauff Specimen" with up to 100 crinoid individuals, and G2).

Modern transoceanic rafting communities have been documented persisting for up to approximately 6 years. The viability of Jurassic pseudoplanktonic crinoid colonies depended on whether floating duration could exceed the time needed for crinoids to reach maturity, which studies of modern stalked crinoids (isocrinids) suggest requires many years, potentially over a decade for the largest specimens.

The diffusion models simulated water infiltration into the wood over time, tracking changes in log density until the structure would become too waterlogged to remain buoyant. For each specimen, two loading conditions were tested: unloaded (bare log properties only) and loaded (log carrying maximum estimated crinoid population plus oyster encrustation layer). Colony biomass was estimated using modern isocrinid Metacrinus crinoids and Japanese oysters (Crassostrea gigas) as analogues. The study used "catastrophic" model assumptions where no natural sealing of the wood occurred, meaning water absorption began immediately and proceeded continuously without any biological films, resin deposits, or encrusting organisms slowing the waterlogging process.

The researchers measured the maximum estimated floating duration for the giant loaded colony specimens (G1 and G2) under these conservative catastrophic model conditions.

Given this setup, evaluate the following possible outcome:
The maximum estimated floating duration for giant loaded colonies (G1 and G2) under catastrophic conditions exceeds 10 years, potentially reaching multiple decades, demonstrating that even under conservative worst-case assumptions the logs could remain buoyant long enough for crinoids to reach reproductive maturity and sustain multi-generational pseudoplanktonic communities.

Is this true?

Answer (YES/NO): NO